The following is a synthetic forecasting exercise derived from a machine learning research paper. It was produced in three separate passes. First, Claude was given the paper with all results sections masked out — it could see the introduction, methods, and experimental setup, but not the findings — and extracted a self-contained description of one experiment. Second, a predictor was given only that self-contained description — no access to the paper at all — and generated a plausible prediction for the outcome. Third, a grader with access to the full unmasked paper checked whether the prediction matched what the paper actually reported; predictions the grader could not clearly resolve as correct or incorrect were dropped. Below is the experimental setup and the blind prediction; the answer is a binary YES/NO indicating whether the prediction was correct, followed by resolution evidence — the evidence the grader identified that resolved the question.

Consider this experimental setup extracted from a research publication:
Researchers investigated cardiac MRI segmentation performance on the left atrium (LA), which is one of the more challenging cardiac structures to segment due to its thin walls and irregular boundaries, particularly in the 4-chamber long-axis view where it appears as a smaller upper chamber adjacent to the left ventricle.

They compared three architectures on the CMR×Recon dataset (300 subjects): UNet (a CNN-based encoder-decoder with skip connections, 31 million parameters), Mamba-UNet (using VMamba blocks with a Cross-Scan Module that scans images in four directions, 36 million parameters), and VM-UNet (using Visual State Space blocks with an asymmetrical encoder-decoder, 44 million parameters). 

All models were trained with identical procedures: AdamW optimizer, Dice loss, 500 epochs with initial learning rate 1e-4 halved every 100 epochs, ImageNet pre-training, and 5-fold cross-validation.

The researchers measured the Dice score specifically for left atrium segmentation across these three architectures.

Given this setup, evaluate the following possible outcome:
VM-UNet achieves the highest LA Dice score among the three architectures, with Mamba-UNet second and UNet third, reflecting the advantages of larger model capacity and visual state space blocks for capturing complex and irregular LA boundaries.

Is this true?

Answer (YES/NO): NO